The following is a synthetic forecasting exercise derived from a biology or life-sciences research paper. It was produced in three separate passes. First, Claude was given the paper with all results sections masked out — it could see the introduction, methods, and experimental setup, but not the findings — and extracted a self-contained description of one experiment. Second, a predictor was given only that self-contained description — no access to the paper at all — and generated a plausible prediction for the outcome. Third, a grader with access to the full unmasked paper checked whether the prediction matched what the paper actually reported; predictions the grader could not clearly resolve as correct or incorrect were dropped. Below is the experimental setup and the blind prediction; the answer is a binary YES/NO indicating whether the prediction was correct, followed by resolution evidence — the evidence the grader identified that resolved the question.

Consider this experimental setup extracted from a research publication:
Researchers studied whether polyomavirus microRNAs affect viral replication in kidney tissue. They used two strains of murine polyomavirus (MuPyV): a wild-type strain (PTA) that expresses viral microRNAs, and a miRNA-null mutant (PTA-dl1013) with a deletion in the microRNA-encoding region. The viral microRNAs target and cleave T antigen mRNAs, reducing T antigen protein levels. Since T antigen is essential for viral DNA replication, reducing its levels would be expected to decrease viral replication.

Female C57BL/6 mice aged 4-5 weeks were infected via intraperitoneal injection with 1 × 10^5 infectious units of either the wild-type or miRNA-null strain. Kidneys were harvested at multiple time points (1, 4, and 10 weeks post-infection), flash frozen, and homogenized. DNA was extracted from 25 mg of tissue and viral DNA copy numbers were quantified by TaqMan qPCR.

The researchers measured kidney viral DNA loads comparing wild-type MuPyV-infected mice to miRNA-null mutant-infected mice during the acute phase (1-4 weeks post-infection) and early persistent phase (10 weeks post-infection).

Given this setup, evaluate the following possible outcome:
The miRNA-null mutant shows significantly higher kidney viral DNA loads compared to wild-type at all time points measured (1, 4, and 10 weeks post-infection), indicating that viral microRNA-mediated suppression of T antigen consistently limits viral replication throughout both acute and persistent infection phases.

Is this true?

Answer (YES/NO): NO